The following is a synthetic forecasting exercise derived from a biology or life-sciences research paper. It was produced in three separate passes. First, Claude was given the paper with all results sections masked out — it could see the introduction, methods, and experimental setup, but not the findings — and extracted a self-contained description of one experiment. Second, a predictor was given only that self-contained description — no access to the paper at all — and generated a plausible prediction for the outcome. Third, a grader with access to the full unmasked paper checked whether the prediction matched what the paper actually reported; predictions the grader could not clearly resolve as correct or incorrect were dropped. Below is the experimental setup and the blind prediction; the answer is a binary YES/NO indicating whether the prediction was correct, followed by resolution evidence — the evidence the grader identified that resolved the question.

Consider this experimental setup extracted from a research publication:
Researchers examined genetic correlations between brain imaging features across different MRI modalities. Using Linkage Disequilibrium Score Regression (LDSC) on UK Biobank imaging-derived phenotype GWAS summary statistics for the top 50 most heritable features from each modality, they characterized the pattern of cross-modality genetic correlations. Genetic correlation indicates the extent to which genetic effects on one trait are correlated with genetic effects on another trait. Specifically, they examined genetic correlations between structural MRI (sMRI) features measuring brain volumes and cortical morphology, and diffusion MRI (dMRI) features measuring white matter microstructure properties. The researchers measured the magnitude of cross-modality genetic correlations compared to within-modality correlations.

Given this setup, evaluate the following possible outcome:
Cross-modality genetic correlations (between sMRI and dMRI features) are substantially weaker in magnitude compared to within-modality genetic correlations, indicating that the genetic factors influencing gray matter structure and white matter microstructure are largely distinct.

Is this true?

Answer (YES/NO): NO